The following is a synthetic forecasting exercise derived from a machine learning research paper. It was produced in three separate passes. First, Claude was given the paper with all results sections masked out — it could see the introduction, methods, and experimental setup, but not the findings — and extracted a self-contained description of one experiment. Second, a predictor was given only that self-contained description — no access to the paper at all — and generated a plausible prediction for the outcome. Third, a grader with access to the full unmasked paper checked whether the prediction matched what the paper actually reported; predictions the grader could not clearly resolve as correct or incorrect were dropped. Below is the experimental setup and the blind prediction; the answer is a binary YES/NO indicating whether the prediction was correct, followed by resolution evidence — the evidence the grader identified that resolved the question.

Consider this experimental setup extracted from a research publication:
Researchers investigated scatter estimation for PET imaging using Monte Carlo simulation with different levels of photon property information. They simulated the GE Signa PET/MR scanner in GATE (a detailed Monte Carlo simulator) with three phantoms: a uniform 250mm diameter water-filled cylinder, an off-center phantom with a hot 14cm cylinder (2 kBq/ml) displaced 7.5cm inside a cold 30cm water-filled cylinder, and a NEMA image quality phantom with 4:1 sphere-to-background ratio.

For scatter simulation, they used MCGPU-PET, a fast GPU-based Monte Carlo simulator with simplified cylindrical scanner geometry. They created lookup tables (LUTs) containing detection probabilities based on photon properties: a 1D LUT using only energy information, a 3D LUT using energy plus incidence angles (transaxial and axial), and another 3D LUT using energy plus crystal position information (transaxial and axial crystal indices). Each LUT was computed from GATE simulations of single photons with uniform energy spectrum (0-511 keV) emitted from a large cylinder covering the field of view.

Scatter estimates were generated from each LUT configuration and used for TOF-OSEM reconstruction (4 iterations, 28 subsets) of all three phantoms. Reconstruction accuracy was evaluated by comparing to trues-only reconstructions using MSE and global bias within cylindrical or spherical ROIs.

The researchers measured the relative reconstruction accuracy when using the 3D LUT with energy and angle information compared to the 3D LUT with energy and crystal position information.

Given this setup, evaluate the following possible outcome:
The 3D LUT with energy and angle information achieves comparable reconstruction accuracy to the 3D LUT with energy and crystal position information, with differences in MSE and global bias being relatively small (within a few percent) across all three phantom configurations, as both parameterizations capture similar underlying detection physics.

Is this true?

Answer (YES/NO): YES